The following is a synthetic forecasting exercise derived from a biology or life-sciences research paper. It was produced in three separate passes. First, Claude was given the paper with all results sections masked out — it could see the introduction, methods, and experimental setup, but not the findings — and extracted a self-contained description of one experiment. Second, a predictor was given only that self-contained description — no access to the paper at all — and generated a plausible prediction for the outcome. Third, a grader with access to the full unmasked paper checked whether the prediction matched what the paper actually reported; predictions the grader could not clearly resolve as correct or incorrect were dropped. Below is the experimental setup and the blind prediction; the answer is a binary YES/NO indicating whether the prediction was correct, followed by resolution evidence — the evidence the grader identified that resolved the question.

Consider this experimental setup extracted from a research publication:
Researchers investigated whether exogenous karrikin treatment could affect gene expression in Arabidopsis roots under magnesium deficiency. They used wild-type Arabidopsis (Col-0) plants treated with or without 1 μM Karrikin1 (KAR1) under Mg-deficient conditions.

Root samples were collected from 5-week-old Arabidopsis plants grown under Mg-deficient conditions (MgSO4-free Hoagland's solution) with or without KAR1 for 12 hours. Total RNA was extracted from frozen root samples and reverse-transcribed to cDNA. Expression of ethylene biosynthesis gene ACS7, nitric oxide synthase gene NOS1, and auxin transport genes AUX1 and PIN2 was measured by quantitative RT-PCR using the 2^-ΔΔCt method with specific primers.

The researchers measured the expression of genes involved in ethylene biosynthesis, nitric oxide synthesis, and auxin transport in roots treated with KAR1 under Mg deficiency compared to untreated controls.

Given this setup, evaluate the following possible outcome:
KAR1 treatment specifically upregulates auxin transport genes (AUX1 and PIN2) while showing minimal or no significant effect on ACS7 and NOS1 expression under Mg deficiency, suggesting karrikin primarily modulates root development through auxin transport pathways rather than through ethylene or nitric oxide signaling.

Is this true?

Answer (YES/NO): NO